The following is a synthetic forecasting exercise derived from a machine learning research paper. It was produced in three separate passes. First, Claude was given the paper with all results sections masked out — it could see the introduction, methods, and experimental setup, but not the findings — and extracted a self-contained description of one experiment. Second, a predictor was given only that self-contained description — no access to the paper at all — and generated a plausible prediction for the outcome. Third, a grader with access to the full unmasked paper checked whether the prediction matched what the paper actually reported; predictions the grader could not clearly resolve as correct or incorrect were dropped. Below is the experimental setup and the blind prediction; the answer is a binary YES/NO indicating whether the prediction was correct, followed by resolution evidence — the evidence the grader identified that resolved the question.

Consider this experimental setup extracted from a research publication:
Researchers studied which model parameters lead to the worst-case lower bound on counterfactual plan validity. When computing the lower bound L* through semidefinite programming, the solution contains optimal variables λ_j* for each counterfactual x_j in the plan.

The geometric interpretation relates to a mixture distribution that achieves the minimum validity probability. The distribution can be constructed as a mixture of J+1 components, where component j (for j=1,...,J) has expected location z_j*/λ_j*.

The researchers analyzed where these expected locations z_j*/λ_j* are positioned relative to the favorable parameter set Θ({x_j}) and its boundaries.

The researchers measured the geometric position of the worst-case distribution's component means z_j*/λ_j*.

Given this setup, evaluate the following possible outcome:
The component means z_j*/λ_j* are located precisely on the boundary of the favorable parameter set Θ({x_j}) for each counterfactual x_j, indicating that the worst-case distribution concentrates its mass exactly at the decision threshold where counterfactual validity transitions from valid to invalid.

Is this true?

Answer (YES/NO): YES